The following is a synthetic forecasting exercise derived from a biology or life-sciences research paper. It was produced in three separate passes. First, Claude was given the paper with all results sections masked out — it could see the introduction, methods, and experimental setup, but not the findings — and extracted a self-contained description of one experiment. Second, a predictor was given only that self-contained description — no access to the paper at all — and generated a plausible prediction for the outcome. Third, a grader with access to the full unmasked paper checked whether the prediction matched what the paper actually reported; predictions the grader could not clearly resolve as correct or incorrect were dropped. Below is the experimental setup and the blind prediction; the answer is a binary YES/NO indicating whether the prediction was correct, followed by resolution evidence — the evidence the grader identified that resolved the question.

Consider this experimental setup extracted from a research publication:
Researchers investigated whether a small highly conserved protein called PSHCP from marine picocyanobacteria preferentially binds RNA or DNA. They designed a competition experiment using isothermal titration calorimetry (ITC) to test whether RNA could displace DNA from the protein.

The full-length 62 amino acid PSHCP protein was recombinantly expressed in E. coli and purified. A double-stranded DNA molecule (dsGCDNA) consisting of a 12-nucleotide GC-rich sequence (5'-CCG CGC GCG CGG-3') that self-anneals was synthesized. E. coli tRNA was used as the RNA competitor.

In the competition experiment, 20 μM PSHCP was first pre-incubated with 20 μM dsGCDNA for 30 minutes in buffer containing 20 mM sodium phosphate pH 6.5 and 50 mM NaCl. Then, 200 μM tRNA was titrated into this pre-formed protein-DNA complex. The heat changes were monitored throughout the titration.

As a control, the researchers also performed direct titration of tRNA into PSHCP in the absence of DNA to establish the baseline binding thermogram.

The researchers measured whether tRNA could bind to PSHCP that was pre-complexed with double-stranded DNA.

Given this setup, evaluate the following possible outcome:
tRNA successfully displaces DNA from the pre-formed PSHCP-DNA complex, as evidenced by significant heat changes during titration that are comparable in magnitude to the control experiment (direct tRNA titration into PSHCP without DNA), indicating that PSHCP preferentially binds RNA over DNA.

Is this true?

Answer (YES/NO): YES